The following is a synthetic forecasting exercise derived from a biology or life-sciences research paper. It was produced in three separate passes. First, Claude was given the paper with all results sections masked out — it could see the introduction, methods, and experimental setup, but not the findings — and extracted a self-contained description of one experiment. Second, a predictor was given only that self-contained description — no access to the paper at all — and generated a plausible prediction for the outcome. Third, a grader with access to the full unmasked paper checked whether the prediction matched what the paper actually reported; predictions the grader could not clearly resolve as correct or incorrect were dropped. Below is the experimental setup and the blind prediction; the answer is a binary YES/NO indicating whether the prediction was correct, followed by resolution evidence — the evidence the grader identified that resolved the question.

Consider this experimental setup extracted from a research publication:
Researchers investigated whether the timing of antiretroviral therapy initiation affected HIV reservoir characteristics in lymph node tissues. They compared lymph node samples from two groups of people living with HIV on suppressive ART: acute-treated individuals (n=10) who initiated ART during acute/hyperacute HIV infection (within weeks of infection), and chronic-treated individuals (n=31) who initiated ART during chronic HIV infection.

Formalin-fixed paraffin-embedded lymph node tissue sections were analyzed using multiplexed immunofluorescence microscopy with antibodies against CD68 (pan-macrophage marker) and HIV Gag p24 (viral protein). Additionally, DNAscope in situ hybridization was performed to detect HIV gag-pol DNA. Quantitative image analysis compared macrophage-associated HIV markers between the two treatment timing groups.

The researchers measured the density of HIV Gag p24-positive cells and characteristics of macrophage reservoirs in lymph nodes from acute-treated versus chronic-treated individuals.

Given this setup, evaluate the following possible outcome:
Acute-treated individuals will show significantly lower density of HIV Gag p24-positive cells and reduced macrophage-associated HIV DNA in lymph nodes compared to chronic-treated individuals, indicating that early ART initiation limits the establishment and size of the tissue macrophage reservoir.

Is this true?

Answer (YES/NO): YES